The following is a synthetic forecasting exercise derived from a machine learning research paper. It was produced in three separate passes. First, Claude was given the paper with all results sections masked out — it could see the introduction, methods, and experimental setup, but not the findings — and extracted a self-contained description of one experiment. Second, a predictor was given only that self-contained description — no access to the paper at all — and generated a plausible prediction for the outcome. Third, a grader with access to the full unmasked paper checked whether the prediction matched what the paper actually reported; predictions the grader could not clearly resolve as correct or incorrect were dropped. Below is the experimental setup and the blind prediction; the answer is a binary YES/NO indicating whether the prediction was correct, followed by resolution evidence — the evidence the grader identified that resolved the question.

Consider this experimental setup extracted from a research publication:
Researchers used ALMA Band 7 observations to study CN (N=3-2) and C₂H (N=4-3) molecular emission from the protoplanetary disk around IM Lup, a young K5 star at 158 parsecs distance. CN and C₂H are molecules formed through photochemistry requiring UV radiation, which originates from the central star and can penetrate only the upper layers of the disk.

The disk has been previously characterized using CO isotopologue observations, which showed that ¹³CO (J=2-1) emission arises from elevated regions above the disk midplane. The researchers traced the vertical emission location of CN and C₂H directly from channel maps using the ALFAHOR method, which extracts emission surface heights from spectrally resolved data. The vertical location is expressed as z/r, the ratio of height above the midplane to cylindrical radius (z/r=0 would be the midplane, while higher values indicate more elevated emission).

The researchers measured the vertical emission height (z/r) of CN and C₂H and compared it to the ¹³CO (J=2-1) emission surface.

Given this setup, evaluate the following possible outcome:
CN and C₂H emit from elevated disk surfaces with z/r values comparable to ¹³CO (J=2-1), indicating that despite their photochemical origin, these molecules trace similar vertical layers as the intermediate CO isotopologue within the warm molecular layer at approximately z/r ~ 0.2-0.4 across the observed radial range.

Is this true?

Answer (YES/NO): NO